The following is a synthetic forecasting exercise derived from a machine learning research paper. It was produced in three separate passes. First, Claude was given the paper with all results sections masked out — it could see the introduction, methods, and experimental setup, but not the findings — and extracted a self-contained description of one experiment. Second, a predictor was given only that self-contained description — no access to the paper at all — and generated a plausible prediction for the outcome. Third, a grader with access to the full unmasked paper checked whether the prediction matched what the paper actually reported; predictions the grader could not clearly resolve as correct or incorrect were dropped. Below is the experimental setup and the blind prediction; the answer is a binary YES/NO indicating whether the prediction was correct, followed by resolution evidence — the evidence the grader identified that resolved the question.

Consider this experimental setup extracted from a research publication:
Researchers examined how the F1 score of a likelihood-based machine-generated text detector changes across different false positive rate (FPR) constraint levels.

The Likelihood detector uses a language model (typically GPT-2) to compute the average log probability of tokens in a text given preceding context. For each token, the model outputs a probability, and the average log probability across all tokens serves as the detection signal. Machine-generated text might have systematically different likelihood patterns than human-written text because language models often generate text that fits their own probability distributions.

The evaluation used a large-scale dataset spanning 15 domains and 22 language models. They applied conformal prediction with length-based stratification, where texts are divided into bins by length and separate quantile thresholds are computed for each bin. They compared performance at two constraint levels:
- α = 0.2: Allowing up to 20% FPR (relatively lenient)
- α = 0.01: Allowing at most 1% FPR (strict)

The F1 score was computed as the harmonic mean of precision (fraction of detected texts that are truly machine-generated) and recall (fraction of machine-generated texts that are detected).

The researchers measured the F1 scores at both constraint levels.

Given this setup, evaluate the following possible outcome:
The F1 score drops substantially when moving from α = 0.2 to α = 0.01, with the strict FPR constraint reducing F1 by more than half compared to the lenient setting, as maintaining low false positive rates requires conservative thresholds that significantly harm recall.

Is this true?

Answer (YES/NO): NO